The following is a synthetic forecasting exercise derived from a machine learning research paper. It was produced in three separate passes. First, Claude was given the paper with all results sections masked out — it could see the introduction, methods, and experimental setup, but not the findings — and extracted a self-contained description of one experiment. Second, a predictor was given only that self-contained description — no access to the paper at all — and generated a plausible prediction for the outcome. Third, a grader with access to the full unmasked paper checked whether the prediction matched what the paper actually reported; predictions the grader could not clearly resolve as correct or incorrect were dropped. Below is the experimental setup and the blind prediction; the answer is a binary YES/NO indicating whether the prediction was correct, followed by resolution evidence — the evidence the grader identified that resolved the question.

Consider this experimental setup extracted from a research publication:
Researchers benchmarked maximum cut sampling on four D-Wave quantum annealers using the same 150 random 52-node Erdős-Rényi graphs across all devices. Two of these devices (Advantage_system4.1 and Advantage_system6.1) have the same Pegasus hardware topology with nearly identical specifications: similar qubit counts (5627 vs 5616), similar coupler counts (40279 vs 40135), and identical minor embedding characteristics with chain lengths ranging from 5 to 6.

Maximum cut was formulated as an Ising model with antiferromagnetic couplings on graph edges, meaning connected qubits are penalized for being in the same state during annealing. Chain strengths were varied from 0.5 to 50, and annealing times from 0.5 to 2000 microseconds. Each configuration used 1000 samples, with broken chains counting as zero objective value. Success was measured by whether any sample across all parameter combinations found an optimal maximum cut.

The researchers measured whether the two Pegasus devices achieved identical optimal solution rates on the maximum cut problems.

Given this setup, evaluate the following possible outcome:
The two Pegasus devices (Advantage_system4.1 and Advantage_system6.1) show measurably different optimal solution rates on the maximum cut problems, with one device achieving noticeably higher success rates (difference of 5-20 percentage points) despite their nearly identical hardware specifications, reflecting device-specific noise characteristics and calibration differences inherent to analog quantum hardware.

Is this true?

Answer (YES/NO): NO